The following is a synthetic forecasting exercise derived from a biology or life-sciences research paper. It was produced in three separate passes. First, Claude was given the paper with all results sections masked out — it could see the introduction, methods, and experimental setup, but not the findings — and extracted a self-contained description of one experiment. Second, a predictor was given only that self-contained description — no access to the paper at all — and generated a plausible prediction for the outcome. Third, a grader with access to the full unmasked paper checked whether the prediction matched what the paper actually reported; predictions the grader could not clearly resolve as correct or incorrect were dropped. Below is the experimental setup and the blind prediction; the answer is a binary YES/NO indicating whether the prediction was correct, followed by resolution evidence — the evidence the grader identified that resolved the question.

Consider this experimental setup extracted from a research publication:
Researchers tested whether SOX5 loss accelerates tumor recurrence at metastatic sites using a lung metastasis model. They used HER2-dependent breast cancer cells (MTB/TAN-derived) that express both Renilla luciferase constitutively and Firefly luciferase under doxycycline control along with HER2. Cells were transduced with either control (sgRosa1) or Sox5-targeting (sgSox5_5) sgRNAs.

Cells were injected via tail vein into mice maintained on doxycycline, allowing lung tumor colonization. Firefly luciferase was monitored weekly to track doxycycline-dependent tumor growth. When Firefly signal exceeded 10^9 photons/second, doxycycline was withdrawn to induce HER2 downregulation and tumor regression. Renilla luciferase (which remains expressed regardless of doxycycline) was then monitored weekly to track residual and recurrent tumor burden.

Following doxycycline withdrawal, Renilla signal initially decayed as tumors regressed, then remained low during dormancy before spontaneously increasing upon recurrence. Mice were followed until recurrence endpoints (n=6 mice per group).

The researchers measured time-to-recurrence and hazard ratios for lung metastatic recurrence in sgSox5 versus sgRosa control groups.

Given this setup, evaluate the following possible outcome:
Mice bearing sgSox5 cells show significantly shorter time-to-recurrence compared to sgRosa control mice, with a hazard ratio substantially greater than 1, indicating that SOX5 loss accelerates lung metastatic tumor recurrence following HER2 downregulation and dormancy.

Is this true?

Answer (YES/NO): YES